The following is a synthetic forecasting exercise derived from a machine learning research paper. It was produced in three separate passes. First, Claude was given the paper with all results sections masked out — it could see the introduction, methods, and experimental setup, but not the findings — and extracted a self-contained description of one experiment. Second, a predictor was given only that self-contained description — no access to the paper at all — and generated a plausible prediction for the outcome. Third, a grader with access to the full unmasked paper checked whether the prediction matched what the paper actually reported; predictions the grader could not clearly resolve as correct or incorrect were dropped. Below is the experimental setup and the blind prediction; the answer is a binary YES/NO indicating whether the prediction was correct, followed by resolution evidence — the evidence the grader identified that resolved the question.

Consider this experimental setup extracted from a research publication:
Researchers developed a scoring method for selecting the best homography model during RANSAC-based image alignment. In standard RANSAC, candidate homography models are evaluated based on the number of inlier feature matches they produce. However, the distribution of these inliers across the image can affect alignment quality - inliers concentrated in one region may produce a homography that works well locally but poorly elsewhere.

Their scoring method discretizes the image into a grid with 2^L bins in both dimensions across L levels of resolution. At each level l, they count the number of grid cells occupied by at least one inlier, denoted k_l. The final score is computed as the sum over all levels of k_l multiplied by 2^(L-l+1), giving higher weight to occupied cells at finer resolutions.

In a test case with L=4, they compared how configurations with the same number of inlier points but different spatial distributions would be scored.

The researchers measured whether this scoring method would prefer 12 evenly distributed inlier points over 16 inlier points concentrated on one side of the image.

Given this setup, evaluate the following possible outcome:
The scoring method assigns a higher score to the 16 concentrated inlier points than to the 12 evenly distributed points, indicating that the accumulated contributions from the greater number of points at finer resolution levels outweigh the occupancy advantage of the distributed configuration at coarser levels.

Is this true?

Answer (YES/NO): NO